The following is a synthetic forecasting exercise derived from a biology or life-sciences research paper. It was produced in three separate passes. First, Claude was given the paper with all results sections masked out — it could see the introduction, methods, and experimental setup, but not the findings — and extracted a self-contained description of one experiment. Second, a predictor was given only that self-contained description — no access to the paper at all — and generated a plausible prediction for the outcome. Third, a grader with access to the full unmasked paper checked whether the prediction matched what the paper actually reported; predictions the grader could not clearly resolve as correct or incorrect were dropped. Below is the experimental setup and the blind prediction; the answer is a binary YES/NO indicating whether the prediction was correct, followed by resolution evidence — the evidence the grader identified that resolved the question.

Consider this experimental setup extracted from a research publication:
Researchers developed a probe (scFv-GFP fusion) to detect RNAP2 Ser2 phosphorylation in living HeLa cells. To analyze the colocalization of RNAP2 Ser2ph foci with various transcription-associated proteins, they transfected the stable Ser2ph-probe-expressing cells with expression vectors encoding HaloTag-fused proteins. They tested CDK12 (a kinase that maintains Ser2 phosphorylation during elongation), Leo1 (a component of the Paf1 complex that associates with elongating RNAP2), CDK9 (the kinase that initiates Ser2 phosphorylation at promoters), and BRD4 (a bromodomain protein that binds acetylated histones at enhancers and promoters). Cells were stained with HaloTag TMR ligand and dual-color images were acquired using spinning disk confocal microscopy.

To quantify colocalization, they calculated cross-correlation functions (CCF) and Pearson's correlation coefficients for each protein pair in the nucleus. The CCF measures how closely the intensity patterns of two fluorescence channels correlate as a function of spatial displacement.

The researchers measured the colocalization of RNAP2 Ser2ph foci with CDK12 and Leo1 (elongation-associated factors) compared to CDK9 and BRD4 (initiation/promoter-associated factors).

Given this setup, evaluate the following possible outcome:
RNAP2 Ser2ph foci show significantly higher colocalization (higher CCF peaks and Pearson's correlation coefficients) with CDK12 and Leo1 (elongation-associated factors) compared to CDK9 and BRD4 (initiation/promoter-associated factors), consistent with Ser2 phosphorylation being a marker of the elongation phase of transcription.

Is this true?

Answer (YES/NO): YES